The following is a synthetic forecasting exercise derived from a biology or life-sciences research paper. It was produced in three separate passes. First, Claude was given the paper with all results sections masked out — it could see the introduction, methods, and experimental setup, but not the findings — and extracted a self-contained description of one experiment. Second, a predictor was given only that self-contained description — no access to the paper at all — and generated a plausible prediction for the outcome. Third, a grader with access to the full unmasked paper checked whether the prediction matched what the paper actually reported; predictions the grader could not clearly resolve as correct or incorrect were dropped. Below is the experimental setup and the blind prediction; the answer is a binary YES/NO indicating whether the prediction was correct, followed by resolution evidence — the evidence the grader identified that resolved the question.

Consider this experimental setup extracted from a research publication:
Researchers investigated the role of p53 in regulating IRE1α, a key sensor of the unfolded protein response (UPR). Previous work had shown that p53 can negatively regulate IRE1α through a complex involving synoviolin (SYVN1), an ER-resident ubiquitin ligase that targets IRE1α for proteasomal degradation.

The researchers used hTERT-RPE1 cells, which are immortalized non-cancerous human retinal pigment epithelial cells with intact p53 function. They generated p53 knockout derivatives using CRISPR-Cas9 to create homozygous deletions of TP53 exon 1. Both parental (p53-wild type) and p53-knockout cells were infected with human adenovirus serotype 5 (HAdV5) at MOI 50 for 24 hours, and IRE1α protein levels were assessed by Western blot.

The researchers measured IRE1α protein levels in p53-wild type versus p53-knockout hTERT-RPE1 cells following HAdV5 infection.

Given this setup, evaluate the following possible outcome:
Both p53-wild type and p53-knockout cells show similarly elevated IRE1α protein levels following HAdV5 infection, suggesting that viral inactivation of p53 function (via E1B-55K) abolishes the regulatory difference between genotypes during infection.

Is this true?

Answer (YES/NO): NO